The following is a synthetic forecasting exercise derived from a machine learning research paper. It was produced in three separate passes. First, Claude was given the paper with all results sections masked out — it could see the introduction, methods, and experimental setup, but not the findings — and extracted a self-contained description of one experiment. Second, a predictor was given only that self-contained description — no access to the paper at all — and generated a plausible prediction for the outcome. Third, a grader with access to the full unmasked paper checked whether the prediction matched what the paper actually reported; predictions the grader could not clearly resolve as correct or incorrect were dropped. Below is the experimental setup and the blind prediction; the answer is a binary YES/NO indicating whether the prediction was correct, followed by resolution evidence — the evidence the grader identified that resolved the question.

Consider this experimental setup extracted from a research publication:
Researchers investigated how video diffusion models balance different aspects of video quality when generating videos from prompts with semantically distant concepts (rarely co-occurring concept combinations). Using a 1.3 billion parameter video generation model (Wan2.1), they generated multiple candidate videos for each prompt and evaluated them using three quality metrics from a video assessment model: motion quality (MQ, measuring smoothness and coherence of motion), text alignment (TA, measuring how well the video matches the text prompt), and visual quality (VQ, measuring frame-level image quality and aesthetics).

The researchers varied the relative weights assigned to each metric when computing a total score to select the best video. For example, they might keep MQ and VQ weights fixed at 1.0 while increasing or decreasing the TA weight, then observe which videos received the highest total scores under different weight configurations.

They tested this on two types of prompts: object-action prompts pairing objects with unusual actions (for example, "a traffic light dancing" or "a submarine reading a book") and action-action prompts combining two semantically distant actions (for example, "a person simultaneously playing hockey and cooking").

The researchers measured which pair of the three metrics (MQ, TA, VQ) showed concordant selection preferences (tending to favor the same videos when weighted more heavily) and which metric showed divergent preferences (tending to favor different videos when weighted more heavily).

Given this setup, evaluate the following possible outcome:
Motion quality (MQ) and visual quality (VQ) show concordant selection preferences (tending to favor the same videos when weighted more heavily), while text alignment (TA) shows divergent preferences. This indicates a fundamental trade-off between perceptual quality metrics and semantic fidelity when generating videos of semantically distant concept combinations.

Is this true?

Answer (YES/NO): YES